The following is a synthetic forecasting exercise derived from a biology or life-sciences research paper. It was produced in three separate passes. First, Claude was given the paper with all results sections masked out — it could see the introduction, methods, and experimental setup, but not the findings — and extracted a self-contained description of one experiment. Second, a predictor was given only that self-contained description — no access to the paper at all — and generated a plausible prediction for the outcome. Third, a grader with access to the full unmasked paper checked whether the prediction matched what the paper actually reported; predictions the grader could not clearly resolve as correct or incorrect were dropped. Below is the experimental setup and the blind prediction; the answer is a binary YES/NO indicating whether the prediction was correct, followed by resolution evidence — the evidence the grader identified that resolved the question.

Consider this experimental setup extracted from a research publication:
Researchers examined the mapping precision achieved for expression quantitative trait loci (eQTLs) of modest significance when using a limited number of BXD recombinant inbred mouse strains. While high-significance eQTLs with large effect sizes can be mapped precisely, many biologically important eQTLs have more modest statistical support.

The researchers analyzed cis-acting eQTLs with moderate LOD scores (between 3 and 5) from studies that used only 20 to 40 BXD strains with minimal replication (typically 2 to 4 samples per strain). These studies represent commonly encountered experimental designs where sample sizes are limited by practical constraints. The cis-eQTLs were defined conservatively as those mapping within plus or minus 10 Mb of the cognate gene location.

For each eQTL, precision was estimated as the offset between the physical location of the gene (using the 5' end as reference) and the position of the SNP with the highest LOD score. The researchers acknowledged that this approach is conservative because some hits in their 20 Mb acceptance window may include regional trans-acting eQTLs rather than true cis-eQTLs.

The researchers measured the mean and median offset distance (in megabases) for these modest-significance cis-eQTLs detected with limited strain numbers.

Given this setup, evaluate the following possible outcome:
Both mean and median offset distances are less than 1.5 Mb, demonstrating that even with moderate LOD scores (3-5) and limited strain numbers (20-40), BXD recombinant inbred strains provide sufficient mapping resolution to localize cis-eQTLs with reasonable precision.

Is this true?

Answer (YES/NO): NO